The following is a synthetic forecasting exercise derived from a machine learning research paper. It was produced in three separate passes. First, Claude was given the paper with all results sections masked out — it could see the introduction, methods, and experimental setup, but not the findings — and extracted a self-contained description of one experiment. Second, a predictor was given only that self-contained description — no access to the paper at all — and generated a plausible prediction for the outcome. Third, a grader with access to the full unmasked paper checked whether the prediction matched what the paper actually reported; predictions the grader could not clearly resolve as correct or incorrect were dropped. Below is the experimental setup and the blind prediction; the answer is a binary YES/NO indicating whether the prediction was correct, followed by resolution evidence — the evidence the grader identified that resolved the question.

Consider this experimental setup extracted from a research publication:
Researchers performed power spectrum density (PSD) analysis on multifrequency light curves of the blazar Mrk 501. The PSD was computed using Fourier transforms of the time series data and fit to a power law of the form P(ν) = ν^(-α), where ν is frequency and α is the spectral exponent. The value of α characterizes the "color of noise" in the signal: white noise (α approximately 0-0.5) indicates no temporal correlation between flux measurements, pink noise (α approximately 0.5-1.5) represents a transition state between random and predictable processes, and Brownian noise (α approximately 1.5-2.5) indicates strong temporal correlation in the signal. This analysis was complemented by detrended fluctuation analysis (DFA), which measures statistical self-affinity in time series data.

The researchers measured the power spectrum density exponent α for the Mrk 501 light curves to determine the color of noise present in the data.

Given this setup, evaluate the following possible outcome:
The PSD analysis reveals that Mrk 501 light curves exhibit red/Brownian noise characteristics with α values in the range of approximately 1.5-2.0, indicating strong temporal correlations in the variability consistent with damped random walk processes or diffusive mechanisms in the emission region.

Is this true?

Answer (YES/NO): NO